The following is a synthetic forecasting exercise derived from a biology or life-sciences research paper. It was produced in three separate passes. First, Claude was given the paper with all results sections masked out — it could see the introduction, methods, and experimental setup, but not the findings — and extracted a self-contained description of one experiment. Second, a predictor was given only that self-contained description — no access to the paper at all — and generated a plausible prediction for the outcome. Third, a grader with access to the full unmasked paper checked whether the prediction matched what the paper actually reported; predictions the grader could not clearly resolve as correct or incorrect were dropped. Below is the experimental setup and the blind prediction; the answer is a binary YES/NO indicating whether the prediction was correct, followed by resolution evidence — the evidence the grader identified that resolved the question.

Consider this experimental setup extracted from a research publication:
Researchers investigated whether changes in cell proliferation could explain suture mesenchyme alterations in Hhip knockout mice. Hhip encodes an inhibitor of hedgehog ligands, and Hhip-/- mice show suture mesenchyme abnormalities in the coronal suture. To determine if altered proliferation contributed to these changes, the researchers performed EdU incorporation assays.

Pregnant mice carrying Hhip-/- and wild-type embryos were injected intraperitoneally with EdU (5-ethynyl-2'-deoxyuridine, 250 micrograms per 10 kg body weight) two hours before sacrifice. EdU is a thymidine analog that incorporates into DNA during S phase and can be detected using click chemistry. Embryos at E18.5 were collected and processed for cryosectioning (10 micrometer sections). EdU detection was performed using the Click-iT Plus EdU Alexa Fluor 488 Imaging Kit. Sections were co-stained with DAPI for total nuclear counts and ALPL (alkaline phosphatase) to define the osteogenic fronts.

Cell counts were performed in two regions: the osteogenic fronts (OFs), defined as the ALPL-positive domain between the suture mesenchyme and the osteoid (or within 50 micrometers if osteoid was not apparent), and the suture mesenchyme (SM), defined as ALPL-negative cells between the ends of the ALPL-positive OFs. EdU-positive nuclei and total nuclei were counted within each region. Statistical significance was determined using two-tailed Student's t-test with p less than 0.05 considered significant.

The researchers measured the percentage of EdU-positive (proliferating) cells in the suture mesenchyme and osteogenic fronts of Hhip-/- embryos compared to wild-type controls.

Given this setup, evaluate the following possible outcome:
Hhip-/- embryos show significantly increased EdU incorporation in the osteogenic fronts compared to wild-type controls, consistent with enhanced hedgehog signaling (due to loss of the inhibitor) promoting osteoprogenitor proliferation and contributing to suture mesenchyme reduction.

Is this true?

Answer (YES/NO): NO